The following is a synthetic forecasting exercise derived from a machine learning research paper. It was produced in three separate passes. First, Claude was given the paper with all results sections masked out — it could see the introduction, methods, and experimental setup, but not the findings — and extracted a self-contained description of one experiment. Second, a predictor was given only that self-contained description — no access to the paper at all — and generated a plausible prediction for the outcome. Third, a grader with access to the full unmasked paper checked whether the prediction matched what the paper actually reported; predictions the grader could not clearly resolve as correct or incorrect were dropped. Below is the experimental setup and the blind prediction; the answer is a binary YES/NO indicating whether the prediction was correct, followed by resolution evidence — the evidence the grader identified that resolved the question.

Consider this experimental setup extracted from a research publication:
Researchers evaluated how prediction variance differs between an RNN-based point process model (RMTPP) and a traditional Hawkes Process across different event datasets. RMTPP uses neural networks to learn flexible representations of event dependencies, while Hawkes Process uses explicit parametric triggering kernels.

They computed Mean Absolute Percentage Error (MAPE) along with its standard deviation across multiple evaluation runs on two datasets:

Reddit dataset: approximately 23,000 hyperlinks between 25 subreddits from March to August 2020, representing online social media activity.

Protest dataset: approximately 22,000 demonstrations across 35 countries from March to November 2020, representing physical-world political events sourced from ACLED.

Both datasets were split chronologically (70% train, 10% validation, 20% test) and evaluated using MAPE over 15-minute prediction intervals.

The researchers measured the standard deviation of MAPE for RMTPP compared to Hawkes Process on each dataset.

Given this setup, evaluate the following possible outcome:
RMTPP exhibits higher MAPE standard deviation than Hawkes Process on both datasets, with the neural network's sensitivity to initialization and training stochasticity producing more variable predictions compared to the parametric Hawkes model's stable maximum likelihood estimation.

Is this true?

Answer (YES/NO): NO